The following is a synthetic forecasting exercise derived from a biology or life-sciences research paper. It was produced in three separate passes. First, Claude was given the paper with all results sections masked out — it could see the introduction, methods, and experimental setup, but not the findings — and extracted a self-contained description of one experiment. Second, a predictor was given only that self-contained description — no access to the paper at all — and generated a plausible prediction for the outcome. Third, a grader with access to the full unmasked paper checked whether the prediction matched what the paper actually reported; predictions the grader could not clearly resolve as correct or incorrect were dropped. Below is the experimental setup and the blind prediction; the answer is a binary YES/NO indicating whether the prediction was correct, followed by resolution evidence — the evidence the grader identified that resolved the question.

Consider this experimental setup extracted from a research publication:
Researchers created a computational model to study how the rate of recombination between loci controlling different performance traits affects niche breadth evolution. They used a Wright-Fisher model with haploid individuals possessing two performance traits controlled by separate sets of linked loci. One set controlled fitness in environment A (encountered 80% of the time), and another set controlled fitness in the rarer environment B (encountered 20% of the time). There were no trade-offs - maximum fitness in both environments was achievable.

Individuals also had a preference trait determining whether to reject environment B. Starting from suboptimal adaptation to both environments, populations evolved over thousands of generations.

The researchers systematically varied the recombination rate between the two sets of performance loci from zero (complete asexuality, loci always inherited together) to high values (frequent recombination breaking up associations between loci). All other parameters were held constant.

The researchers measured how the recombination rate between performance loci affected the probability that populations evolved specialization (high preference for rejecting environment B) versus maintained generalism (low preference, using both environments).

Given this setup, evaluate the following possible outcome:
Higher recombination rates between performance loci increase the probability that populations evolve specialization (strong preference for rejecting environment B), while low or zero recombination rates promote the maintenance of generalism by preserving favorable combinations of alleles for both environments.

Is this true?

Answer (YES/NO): NO